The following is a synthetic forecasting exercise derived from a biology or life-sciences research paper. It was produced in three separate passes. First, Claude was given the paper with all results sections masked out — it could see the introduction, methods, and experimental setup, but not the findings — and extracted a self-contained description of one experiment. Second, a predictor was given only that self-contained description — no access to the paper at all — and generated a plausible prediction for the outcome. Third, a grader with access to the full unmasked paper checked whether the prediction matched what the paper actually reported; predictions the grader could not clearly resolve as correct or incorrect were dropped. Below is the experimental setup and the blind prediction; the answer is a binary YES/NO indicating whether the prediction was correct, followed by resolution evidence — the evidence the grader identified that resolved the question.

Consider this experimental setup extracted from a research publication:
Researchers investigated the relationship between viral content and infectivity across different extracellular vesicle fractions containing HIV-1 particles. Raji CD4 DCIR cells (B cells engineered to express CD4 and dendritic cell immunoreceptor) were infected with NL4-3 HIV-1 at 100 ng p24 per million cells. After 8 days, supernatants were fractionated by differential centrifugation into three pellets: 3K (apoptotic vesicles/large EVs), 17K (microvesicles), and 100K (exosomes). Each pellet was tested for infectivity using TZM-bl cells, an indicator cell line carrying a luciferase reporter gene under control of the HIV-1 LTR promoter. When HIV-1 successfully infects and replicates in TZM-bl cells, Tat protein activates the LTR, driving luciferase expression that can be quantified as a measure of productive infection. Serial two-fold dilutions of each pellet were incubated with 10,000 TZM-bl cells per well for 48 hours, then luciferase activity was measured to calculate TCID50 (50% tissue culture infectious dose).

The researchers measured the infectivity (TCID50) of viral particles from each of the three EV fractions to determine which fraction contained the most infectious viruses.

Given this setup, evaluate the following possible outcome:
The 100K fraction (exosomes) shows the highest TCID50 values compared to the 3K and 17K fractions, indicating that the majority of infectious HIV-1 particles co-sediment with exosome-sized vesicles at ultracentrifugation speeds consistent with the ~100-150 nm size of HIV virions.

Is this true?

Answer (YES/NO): NO